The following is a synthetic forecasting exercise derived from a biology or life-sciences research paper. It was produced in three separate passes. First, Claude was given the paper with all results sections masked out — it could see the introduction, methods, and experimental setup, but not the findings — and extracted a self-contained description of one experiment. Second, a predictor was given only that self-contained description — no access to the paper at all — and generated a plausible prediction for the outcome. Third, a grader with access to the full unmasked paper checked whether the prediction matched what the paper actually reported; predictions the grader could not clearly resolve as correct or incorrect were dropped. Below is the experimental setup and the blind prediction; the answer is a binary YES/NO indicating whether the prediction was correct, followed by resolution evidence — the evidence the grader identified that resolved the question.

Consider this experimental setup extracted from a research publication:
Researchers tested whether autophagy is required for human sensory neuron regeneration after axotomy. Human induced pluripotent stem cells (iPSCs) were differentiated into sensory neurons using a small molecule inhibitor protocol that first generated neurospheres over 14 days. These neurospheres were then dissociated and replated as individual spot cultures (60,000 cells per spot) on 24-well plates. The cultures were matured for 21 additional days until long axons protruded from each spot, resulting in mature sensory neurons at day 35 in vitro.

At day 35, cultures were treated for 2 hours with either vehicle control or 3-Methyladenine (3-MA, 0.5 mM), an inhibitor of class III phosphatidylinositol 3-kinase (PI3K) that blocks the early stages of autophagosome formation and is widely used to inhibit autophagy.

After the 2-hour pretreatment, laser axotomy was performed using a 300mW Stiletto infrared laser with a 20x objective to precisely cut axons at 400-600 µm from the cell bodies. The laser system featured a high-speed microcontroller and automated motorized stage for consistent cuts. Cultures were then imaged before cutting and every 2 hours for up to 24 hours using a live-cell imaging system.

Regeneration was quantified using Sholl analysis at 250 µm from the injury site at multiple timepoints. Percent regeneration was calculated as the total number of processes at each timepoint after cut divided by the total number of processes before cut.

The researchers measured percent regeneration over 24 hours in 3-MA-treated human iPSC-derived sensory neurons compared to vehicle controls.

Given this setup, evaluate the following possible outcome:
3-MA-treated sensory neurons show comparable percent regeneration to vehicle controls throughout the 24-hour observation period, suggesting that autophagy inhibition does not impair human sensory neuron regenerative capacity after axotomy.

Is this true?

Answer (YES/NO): NO